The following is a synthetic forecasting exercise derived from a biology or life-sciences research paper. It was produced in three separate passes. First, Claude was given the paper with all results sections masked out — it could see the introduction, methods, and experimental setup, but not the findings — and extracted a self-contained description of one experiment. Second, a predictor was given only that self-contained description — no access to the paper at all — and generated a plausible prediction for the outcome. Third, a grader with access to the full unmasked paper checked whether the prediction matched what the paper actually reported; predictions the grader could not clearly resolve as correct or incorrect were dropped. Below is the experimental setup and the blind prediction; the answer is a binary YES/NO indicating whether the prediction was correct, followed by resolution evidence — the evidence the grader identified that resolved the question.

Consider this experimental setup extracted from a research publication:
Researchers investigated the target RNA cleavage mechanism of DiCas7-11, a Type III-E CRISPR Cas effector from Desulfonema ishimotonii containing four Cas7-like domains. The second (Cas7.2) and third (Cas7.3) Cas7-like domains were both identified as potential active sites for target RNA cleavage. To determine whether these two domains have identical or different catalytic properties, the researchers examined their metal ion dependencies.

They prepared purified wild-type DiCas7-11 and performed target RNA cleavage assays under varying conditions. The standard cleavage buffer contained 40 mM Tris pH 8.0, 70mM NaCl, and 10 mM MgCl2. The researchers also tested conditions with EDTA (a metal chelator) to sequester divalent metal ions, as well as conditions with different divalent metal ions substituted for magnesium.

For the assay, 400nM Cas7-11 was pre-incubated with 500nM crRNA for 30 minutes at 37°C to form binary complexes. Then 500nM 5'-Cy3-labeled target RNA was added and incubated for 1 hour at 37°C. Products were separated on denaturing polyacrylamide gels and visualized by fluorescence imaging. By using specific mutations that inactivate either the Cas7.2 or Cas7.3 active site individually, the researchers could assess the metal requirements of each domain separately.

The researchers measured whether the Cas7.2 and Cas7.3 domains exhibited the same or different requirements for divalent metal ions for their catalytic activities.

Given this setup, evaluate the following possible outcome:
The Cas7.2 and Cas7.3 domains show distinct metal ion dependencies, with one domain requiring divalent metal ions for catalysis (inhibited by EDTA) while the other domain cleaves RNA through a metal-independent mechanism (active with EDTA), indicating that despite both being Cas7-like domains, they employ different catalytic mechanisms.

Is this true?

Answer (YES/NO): YES